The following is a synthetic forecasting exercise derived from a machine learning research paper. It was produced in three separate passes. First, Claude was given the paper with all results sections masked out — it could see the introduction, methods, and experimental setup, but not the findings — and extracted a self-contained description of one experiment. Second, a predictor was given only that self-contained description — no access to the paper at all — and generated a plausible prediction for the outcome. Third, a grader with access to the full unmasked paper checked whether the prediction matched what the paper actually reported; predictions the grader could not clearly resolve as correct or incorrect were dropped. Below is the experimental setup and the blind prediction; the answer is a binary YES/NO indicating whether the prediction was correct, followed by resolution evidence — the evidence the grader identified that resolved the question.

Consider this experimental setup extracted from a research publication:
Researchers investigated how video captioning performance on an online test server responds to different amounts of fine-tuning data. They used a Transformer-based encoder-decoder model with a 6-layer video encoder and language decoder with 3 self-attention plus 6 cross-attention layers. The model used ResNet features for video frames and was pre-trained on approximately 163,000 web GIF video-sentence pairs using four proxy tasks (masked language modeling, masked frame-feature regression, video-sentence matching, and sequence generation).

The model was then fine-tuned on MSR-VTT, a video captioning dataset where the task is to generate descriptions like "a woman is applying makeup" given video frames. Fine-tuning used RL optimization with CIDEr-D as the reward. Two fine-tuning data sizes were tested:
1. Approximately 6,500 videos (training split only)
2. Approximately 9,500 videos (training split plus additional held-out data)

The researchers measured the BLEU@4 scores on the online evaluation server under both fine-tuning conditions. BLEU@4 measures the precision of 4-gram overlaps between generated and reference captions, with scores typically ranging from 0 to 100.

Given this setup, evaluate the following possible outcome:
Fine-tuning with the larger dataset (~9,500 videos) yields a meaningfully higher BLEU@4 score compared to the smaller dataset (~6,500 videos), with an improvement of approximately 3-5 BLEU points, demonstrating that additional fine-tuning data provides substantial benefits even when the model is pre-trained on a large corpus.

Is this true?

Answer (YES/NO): NO